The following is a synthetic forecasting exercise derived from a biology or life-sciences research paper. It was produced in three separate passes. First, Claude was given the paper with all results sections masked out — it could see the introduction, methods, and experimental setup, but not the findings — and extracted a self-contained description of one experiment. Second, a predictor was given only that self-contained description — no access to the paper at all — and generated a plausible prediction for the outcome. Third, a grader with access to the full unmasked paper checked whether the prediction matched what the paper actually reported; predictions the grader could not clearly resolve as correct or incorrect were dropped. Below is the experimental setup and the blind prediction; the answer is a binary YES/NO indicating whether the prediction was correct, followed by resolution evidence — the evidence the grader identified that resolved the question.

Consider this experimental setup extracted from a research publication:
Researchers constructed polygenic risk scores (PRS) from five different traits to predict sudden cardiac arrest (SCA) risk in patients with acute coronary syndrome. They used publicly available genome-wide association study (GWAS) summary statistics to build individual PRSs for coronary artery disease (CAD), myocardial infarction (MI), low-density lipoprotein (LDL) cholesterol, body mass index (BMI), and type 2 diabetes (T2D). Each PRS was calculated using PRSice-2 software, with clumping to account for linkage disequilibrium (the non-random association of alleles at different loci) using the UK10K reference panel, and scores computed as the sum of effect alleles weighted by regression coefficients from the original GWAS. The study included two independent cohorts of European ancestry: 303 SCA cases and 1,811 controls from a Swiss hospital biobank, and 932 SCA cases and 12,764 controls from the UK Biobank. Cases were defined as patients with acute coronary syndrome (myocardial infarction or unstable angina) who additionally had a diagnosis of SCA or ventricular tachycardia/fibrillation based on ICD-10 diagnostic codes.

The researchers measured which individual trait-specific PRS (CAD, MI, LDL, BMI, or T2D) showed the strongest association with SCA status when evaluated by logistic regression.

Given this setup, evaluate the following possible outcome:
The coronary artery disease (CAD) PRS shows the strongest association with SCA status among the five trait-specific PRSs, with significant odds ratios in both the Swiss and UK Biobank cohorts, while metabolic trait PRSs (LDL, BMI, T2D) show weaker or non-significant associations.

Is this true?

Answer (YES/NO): YES